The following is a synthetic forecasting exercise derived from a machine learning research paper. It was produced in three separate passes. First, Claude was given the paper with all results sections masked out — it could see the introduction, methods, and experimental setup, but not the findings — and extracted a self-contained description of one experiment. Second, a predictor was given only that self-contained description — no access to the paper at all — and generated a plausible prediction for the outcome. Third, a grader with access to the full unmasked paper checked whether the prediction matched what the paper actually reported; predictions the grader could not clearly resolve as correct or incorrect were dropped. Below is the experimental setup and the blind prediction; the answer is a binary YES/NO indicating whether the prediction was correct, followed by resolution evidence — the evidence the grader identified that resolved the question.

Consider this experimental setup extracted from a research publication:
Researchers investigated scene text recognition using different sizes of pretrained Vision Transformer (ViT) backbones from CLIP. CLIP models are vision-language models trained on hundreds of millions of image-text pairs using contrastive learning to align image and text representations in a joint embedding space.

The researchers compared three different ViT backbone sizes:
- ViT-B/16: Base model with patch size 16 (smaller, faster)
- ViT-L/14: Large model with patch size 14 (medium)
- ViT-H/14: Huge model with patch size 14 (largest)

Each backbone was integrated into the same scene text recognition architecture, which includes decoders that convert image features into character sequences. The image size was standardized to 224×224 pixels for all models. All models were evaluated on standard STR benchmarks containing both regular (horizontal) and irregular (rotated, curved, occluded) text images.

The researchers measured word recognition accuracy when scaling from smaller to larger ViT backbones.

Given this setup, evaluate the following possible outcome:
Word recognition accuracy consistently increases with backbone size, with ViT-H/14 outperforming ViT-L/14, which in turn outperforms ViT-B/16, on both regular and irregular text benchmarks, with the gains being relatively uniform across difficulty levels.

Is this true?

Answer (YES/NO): NO